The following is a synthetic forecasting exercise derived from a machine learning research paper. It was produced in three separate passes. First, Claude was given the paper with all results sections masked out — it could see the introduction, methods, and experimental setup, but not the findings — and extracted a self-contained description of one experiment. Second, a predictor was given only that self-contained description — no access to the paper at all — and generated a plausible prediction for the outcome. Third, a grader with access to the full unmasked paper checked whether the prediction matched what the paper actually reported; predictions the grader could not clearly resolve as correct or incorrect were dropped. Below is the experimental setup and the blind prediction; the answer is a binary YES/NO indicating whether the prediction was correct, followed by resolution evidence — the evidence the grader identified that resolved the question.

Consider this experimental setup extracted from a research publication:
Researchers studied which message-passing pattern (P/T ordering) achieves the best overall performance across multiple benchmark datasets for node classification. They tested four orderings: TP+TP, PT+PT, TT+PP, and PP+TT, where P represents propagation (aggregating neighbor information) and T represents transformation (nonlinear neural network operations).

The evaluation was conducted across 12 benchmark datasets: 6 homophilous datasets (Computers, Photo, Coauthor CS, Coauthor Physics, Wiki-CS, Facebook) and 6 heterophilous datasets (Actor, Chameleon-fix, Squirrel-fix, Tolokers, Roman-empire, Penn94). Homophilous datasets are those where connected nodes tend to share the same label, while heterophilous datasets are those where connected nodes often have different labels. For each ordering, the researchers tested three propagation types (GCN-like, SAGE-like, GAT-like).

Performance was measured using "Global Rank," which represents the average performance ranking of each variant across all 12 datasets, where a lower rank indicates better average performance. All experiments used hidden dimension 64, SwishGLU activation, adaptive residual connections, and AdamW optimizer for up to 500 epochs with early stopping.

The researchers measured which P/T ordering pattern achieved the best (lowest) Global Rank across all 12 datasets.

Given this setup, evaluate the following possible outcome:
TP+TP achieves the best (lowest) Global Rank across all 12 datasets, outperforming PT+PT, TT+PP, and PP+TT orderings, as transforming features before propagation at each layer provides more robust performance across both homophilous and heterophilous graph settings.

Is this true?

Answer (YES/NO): YES